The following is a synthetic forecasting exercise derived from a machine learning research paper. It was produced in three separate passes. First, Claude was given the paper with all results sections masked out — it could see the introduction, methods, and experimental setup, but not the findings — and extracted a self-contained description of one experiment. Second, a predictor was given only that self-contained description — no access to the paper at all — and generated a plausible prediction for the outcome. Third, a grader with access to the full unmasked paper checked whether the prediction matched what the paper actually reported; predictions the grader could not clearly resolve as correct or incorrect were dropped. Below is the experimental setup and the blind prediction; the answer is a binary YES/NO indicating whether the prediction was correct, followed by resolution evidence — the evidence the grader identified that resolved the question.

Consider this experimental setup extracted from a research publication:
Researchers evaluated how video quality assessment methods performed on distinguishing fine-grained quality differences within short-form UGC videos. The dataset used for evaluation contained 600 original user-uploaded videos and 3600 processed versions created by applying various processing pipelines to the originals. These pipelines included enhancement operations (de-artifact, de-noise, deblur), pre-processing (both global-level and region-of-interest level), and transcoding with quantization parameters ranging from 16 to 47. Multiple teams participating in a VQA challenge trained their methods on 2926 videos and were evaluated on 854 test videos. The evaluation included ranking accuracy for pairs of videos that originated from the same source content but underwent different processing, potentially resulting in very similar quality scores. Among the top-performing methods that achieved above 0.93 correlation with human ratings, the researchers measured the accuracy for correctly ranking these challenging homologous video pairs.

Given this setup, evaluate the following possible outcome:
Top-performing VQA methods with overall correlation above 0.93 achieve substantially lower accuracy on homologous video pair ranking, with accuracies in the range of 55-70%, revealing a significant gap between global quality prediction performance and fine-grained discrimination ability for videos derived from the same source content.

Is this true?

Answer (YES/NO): NO